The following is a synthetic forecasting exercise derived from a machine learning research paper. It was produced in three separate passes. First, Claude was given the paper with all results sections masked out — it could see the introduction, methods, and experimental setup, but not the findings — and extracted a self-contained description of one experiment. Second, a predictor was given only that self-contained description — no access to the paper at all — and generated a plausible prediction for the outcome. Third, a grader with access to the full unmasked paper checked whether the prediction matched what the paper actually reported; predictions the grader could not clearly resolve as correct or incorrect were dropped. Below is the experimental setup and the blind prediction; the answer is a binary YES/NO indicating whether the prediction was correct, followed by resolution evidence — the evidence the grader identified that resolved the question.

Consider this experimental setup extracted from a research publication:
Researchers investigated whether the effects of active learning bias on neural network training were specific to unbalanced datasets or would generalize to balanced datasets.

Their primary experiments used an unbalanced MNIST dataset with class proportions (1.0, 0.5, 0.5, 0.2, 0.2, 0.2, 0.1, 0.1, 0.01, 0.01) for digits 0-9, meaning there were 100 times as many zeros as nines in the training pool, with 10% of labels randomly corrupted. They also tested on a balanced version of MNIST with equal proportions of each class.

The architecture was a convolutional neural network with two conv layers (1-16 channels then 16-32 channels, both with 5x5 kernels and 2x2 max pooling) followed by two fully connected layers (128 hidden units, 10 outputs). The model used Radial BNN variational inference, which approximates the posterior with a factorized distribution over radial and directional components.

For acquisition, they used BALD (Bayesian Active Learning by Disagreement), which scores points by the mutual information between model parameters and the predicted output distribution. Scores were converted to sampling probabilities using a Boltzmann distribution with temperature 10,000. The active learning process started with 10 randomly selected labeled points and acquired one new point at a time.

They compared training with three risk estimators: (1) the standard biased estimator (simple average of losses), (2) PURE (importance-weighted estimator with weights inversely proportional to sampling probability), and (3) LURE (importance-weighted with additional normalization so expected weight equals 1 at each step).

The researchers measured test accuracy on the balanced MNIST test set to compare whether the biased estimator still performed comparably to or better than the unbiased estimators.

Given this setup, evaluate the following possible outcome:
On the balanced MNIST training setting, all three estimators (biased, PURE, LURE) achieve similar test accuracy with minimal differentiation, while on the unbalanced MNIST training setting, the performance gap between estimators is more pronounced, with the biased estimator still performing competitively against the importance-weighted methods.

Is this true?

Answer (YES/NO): NO